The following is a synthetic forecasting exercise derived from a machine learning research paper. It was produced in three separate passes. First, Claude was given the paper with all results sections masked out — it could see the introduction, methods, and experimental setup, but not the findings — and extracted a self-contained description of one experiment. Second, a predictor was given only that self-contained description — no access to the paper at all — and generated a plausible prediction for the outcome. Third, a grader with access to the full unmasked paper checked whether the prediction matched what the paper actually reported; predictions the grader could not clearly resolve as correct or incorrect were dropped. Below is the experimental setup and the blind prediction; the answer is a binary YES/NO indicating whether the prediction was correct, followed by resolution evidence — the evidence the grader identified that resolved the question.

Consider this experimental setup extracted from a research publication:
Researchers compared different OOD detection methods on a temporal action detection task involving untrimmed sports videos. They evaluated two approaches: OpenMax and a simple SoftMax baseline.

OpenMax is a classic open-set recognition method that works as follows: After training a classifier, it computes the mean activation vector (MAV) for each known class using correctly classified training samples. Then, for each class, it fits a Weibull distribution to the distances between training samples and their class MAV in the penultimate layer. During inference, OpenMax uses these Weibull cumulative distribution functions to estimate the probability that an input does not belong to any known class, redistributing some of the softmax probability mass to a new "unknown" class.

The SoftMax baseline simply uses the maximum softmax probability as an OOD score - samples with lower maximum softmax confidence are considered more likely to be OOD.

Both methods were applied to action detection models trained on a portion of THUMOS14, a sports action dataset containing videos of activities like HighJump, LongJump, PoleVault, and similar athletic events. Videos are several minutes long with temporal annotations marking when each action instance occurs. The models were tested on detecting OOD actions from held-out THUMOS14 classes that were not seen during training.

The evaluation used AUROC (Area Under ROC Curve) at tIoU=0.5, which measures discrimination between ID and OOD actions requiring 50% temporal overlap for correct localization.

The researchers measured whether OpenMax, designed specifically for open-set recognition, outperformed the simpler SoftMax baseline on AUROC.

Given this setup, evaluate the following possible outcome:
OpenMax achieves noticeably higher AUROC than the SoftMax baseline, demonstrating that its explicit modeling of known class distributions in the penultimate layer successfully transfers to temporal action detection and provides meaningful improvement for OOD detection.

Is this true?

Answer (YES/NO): NO